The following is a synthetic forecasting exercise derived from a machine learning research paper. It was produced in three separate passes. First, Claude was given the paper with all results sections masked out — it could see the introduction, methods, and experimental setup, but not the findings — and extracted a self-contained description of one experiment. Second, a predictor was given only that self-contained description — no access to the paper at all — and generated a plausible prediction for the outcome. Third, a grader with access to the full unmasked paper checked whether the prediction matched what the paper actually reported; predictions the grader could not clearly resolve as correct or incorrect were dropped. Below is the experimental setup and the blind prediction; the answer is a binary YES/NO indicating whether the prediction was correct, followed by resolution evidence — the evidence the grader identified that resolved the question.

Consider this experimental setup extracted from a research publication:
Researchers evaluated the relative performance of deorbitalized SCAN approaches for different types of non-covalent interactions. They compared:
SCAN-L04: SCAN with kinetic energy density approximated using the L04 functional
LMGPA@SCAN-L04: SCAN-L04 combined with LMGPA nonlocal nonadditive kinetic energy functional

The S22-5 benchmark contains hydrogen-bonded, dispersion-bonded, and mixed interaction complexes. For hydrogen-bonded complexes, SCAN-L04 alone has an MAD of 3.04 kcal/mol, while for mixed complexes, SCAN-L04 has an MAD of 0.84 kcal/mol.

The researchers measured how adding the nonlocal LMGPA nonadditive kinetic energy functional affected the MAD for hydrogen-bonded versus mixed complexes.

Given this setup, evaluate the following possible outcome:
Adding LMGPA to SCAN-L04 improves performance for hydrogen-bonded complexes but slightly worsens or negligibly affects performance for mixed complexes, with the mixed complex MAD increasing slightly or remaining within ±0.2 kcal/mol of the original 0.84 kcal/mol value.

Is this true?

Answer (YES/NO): NO